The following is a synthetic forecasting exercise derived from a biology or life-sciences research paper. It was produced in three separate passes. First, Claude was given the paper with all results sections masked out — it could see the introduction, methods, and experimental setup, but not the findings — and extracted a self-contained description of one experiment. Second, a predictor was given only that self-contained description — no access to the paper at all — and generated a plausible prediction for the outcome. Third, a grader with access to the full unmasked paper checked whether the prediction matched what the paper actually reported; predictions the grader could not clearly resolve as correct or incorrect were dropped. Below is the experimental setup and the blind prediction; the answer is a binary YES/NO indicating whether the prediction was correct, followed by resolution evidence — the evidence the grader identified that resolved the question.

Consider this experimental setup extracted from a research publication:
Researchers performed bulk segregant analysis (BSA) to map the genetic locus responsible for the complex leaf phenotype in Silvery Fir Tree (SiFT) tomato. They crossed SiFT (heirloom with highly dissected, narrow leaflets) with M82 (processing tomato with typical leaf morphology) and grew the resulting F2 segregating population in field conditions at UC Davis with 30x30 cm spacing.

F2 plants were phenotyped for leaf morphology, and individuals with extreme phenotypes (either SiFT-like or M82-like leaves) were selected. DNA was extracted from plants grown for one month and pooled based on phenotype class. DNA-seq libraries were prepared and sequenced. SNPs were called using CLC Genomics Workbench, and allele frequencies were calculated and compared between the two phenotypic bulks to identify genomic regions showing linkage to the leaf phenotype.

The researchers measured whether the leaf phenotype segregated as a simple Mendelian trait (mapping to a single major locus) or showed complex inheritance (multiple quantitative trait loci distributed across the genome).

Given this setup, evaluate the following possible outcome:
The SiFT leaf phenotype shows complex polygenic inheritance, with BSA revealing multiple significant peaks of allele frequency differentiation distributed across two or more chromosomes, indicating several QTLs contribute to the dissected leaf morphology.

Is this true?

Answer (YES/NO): NO